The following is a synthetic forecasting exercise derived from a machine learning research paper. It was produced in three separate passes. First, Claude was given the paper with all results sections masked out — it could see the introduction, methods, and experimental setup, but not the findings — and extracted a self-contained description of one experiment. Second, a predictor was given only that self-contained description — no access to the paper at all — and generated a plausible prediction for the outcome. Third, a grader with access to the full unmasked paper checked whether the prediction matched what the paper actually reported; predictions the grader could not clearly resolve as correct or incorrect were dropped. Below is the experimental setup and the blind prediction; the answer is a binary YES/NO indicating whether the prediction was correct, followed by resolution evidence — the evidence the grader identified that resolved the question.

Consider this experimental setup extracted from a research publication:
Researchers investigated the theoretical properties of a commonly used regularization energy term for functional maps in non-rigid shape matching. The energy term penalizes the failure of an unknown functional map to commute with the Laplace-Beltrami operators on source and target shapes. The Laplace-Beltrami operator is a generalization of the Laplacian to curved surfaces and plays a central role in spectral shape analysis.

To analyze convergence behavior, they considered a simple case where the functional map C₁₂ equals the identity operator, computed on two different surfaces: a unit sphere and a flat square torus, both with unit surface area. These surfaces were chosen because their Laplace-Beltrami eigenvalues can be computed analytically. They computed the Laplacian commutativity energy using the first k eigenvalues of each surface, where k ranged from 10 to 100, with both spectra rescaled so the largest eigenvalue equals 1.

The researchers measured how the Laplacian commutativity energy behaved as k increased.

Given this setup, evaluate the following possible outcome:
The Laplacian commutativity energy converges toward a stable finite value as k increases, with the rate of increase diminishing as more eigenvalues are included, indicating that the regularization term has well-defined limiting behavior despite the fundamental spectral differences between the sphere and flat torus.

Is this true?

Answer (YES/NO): NO